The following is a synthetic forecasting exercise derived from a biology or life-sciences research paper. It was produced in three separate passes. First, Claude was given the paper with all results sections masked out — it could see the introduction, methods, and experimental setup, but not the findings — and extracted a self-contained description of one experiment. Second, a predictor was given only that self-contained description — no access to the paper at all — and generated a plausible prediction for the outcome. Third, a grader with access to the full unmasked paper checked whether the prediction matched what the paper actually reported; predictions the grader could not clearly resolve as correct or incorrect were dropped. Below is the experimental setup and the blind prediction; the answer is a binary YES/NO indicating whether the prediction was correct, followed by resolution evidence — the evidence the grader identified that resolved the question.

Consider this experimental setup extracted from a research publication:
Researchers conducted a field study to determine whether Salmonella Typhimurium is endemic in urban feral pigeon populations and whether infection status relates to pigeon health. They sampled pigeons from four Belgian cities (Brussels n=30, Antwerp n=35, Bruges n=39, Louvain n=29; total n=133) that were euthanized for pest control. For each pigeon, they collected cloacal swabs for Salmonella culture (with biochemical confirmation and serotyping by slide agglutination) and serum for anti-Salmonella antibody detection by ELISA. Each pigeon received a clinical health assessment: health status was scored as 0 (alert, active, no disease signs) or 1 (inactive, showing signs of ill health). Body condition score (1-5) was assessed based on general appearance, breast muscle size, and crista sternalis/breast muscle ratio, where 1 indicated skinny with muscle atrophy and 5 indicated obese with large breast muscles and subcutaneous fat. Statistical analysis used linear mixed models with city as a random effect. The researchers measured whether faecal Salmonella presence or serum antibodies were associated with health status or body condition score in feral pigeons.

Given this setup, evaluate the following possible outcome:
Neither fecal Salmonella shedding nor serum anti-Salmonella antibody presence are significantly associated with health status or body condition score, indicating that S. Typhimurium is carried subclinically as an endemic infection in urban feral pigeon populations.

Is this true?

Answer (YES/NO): YES